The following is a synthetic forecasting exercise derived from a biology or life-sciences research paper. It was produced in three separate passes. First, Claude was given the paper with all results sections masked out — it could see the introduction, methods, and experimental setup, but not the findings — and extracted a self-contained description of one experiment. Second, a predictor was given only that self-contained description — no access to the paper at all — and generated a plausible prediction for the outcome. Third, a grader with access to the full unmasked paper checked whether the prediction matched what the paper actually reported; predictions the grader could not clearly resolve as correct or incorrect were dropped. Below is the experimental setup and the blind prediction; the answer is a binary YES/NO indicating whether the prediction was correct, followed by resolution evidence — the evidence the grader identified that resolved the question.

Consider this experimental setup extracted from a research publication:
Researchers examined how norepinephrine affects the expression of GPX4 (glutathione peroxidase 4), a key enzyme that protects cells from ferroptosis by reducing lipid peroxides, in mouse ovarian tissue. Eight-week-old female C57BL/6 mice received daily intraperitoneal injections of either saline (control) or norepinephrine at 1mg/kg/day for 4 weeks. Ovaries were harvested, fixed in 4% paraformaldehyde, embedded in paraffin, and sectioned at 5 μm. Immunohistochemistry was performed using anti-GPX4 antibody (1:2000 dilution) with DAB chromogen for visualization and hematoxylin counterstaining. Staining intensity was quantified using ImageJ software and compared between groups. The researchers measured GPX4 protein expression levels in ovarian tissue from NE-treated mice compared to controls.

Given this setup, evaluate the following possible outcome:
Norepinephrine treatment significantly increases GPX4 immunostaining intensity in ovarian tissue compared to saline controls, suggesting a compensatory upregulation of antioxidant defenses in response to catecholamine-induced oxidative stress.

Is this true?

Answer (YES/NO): NO